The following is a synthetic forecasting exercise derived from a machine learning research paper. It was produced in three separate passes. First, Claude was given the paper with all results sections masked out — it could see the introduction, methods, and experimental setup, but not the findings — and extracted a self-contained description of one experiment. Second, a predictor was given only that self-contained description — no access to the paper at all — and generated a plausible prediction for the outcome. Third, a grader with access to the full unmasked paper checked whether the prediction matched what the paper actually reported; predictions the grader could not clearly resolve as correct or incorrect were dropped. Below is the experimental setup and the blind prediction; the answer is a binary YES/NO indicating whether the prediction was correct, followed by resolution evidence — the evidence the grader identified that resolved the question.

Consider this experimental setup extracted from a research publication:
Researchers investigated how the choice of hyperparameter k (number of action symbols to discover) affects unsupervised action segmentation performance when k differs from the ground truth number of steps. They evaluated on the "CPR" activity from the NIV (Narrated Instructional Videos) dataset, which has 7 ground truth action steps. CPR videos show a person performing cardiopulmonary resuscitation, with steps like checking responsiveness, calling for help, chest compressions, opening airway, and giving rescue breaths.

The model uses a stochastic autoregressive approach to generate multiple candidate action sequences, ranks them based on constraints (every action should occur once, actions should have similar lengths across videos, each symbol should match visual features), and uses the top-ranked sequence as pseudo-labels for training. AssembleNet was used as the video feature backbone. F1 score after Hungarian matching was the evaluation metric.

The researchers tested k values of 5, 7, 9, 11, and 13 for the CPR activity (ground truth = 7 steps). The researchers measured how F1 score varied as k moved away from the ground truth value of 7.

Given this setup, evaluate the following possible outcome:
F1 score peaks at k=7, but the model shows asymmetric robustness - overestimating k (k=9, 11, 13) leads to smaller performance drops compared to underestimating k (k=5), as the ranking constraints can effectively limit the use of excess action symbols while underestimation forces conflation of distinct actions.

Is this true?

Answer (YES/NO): NO